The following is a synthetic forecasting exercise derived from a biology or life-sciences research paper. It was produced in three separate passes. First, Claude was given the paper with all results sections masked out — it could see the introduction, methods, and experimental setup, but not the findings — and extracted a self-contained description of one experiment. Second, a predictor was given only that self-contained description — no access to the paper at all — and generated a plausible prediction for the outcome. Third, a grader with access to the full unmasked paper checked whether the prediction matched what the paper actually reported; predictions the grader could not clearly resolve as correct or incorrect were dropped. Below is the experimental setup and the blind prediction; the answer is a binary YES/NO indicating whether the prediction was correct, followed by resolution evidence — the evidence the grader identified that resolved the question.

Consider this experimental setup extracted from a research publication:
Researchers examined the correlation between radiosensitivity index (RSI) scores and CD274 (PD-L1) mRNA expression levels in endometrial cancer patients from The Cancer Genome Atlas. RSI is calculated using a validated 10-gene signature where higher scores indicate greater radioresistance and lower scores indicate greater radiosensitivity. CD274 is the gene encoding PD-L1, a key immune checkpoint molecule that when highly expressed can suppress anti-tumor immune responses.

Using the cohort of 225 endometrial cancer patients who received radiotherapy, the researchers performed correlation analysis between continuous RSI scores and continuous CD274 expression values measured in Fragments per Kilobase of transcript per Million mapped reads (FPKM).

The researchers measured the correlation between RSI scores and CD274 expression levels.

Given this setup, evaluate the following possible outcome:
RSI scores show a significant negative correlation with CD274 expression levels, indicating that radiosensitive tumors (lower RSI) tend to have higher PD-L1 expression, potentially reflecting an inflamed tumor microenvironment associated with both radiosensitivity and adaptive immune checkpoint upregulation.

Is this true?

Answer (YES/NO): NO